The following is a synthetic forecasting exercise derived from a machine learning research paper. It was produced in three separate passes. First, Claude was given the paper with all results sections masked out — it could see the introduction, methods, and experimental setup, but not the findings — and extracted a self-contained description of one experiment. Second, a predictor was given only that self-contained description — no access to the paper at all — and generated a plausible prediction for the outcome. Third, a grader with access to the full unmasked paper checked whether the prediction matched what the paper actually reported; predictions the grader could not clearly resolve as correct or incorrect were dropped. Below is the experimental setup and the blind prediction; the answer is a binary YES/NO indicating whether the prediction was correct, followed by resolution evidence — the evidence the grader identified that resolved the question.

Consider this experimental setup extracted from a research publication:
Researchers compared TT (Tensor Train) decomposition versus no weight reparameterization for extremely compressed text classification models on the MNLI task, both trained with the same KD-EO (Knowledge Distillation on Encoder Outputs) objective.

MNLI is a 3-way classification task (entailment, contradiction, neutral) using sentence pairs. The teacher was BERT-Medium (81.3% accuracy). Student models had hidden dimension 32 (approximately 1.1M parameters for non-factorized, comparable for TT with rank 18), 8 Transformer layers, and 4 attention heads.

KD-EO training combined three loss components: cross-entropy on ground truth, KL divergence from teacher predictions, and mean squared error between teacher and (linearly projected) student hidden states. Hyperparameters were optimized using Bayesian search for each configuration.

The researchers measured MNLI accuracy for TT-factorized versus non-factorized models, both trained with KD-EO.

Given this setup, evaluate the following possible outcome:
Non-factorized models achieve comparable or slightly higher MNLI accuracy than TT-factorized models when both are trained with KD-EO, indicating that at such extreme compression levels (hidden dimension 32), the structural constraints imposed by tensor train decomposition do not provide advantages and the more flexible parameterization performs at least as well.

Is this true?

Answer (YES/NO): NO